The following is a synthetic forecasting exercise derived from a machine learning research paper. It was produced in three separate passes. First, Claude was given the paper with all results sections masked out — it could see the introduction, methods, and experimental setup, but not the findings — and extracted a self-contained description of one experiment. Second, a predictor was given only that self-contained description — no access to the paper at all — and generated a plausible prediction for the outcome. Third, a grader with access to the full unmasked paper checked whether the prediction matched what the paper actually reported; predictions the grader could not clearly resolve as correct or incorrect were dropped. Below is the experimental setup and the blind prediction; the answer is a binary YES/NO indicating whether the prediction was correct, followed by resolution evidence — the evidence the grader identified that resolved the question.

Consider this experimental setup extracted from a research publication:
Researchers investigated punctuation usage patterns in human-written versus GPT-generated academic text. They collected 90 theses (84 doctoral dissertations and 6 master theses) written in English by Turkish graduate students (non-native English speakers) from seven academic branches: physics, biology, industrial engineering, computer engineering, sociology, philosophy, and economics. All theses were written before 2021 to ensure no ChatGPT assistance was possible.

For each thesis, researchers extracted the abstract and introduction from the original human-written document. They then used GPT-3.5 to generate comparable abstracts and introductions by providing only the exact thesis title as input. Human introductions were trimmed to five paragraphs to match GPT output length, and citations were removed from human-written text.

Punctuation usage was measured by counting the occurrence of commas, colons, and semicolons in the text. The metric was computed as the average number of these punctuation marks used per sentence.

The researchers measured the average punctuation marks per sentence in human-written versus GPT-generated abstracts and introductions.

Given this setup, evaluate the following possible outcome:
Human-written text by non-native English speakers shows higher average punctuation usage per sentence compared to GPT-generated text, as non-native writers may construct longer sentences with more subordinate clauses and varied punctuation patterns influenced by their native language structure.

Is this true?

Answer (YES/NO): NO